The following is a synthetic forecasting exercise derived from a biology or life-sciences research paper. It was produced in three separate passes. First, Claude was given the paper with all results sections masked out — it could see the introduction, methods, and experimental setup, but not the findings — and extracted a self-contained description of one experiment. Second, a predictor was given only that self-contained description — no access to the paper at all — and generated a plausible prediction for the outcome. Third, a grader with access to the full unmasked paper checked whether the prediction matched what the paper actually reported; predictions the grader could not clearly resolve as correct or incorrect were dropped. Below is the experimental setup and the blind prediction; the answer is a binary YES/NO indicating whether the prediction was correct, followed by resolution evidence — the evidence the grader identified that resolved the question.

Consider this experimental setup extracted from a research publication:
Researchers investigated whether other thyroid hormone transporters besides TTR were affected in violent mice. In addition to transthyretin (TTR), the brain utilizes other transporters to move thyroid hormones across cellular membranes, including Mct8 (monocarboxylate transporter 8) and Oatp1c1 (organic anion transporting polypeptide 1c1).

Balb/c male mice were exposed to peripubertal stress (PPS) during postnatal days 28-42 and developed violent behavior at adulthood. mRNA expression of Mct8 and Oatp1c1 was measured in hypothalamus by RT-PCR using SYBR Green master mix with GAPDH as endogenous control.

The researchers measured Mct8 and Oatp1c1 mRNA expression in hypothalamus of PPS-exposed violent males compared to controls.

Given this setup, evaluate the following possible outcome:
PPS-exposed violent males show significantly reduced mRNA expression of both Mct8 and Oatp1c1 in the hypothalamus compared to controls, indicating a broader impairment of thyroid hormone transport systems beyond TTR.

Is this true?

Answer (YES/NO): YES